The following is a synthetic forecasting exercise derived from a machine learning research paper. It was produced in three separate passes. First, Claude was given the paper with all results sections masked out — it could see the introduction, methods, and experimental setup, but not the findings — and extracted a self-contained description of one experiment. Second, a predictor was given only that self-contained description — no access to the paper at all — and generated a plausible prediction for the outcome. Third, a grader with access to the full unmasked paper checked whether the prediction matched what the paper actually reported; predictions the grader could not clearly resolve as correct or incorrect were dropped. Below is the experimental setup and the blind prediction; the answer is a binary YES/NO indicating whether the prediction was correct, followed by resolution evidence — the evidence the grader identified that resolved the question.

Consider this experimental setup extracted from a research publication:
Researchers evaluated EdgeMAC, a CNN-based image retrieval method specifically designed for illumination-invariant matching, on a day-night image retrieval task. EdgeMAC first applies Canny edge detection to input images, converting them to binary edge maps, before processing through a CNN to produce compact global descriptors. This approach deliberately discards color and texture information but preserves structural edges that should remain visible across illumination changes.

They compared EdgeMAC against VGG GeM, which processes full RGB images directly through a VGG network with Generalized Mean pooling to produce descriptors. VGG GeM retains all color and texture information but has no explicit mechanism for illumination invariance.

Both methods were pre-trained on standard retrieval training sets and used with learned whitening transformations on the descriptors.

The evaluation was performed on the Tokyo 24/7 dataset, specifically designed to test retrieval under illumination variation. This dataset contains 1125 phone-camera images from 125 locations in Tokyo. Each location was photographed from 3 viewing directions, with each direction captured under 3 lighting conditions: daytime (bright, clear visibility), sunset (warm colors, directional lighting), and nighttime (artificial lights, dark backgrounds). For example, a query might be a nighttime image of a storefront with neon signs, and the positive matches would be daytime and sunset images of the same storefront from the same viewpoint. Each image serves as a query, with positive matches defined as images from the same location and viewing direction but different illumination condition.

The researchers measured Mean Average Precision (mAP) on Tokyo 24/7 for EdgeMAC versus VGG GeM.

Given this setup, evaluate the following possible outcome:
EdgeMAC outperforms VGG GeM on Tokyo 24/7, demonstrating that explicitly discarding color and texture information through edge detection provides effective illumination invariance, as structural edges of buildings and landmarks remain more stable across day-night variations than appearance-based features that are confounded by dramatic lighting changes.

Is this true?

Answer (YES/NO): NO